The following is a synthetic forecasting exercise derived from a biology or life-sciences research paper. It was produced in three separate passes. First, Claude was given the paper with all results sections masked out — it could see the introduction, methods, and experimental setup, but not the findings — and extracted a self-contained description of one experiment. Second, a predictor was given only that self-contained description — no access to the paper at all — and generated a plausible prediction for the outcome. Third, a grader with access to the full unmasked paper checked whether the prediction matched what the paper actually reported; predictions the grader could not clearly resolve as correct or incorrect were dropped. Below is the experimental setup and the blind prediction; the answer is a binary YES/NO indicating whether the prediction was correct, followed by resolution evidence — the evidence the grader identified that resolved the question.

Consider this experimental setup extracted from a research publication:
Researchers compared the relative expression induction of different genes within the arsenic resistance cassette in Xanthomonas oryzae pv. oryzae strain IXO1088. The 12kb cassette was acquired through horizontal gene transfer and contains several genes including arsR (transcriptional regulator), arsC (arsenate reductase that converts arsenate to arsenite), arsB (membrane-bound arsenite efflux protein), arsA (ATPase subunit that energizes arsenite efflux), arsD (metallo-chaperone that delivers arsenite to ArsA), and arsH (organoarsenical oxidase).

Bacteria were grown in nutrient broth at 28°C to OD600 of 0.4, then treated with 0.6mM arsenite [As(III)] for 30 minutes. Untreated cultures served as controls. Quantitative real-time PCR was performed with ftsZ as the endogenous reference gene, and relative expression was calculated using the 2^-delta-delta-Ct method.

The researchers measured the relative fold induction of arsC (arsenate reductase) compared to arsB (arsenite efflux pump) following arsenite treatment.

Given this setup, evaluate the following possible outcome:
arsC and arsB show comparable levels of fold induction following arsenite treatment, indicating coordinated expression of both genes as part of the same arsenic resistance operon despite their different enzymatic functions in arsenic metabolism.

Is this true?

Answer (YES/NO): YES